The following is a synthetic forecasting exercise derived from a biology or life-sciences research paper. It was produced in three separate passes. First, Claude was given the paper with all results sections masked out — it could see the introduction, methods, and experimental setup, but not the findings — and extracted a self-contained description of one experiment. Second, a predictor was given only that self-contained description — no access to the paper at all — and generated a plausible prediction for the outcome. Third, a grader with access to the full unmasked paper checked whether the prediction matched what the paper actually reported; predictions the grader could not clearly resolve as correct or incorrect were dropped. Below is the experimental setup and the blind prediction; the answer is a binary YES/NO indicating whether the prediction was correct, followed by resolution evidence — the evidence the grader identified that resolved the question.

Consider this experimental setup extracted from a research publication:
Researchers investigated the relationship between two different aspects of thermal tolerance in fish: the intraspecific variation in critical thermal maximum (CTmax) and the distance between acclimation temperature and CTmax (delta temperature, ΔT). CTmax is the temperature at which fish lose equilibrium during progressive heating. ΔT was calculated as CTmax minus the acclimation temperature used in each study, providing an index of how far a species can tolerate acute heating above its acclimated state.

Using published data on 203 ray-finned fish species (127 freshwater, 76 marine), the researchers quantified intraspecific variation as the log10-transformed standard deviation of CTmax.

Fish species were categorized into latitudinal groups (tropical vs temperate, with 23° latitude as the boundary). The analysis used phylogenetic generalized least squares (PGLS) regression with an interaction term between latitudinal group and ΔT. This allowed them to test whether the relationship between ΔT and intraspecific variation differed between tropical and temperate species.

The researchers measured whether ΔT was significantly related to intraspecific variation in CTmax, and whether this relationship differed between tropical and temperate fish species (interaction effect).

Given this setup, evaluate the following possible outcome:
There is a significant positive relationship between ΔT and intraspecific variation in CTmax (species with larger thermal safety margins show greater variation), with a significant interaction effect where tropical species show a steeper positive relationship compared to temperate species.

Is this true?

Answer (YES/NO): NO